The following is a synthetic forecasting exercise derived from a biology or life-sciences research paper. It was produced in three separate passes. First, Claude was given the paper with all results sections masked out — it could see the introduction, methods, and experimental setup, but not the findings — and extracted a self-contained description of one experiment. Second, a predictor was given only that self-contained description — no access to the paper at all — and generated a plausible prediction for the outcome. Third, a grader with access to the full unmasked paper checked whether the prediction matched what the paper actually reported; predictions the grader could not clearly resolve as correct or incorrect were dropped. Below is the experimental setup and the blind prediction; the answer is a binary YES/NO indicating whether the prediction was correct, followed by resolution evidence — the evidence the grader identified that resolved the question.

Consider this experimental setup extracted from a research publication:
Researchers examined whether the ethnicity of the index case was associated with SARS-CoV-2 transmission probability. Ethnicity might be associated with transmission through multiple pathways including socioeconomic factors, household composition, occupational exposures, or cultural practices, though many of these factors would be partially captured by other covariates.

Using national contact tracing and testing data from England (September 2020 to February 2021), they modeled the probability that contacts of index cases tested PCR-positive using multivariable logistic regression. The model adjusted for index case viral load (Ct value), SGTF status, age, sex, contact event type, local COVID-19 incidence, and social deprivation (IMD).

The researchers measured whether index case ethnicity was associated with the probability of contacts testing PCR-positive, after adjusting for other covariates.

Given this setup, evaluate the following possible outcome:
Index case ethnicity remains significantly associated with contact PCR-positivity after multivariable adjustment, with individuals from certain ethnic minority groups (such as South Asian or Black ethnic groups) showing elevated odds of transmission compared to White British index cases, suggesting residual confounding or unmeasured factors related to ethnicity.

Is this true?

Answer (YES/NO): NO